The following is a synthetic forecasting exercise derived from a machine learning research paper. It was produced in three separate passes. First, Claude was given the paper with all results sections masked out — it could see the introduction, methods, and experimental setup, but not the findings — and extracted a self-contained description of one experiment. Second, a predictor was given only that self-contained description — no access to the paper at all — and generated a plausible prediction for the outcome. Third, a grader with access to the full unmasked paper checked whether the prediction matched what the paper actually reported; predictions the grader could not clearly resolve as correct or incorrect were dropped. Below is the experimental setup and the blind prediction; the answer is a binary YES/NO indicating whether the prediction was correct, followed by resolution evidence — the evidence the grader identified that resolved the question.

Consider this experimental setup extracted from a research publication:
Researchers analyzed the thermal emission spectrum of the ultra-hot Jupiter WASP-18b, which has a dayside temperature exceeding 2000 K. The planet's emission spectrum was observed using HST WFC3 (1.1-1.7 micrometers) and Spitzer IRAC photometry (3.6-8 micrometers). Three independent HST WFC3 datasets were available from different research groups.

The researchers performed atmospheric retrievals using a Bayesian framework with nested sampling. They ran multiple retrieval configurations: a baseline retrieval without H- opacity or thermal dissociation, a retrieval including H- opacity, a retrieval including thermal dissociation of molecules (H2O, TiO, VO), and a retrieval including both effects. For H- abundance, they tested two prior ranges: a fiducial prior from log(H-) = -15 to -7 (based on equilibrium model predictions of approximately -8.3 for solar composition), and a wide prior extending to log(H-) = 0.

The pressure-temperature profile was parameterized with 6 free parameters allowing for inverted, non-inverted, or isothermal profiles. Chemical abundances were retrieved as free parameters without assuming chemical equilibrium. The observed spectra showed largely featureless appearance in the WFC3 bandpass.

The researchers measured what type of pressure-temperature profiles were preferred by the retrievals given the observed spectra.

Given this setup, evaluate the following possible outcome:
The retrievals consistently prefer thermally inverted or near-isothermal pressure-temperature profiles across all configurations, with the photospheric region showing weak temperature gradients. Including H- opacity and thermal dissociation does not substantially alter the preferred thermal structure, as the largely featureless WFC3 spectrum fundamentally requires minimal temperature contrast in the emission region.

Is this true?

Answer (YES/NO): NO